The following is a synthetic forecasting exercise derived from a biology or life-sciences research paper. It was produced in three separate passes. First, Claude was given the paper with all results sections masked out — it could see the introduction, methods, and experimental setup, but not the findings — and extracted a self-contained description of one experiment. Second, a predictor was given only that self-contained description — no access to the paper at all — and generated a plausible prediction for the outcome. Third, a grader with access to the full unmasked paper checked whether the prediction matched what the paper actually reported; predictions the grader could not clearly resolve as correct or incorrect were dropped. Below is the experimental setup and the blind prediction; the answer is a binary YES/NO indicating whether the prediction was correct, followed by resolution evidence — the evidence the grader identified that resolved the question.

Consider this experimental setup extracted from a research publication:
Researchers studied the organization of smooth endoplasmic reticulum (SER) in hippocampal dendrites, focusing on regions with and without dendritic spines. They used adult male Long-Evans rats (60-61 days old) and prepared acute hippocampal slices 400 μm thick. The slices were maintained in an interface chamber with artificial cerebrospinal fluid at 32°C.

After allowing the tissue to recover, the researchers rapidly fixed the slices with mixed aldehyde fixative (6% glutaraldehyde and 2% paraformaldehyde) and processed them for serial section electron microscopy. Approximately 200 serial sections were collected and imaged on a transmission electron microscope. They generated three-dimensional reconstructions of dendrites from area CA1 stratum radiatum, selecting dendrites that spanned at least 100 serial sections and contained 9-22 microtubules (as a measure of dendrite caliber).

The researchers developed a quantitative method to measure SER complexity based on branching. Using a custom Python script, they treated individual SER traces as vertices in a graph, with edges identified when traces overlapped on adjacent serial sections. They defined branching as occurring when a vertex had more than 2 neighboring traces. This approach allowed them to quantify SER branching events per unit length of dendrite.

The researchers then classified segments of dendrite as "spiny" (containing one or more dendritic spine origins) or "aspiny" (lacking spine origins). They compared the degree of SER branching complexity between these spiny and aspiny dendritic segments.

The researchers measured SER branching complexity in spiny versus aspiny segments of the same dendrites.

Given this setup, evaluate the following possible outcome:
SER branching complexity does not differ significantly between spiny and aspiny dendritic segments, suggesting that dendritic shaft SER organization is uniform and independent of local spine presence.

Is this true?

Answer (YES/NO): NO